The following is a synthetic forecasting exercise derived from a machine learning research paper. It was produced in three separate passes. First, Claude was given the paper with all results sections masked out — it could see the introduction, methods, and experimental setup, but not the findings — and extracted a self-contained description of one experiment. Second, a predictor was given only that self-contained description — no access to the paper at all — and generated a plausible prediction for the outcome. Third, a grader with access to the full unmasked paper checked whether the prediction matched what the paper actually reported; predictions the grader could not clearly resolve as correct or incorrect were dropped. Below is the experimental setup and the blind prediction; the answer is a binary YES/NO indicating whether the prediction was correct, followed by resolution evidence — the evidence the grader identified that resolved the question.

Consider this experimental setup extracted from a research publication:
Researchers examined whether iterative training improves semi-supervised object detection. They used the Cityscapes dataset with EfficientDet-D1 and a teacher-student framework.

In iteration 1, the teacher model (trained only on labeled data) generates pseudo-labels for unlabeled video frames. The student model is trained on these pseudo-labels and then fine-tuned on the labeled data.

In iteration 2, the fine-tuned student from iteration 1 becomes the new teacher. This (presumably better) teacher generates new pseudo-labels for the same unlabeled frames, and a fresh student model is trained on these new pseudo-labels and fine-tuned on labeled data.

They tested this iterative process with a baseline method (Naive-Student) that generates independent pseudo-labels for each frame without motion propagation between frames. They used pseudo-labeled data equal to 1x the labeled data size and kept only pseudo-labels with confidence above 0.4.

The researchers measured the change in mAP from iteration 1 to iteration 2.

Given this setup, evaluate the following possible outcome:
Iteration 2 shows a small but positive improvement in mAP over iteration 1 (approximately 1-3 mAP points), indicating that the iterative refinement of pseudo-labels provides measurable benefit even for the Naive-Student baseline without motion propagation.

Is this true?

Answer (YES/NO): YES